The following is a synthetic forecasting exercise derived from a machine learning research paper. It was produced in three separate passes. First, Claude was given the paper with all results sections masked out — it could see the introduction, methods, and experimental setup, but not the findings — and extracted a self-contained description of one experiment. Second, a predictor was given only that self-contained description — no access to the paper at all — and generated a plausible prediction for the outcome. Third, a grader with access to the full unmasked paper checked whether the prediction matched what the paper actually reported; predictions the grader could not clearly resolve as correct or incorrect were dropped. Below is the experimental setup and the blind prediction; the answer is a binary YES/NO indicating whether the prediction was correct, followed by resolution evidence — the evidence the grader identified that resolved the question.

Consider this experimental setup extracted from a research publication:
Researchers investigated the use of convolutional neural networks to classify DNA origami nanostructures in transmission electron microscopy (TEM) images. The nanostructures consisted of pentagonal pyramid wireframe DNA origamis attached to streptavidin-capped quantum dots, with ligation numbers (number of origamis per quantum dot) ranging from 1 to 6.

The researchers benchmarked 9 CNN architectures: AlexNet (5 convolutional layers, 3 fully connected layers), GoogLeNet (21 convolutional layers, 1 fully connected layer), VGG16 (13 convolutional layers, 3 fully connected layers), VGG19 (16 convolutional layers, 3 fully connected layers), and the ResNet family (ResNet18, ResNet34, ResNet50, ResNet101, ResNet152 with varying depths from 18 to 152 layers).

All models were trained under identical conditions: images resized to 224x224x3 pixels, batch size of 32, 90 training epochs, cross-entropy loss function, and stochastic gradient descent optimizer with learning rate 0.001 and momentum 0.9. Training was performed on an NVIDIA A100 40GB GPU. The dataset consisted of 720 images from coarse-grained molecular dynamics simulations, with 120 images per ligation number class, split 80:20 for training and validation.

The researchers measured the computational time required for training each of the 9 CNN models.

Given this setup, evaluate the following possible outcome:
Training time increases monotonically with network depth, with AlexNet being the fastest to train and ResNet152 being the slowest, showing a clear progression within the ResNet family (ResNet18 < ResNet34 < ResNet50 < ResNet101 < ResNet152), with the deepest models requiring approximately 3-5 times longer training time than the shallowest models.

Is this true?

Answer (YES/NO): NO